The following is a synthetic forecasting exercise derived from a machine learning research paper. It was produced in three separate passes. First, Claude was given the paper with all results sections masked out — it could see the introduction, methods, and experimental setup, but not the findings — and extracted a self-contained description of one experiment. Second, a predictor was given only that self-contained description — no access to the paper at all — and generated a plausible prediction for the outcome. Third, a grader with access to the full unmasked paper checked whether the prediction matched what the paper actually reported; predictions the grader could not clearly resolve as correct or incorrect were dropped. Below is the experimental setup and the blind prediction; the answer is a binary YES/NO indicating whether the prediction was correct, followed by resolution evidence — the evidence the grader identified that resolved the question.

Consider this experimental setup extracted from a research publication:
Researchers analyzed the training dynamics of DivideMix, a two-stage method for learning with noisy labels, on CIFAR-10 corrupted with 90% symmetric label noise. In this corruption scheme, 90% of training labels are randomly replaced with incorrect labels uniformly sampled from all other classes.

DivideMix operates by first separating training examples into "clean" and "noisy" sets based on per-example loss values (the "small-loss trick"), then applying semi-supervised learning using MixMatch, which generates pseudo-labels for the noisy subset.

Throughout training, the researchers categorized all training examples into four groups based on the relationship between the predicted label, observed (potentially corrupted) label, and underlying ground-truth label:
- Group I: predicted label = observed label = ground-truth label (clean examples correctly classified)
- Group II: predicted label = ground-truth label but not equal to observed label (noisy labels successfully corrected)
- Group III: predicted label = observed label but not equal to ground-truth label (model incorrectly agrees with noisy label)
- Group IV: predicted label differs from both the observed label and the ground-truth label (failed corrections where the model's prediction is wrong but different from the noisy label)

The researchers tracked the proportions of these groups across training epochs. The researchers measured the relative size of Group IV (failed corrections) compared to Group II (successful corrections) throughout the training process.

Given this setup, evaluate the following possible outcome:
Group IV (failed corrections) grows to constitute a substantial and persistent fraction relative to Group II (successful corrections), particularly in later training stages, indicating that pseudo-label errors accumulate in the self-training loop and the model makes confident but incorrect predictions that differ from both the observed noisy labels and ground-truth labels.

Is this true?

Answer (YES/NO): NO